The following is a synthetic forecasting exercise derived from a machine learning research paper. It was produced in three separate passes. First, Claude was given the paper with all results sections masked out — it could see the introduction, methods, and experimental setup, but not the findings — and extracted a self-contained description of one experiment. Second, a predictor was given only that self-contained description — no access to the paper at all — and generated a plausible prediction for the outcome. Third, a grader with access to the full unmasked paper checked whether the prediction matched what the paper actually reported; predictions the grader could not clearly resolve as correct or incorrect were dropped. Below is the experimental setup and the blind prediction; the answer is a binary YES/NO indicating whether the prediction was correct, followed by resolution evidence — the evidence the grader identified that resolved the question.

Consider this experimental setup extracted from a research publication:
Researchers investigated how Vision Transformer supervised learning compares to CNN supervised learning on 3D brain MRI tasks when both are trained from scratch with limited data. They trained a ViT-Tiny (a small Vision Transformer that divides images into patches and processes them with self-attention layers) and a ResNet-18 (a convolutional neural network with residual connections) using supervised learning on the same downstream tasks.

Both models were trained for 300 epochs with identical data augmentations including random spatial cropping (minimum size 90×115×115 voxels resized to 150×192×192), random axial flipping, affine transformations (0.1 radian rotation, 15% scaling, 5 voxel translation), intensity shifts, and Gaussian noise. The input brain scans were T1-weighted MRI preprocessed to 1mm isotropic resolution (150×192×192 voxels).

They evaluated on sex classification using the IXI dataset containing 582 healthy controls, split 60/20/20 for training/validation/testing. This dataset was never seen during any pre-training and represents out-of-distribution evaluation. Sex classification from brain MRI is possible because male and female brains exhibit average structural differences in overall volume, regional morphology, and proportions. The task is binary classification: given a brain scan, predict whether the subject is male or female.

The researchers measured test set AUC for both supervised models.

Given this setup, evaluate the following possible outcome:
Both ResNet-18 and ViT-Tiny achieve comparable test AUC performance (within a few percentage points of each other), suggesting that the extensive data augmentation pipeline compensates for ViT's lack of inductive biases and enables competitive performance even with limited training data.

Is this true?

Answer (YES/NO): NO